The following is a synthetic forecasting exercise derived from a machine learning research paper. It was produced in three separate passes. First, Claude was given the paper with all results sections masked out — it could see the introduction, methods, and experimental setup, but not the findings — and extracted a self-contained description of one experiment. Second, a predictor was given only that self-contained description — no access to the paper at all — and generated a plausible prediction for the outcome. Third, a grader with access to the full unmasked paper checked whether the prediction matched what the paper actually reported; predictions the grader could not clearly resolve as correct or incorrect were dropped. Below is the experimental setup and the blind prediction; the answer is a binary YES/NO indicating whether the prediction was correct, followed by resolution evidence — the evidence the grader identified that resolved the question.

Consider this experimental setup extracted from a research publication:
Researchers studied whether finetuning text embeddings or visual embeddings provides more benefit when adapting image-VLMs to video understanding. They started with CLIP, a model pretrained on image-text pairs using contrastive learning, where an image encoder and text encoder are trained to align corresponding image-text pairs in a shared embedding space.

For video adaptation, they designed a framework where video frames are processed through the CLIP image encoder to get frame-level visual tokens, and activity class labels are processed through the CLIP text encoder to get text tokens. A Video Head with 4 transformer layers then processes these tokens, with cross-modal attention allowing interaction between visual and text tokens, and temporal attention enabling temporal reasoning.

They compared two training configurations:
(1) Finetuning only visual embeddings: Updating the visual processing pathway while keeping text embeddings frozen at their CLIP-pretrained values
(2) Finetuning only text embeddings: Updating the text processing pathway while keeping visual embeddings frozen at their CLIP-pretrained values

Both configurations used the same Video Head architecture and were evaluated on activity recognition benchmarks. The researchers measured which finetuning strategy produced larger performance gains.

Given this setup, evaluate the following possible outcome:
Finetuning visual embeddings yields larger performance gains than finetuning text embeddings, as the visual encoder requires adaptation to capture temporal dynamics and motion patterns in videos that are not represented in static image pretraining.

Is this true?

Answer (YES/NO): NO